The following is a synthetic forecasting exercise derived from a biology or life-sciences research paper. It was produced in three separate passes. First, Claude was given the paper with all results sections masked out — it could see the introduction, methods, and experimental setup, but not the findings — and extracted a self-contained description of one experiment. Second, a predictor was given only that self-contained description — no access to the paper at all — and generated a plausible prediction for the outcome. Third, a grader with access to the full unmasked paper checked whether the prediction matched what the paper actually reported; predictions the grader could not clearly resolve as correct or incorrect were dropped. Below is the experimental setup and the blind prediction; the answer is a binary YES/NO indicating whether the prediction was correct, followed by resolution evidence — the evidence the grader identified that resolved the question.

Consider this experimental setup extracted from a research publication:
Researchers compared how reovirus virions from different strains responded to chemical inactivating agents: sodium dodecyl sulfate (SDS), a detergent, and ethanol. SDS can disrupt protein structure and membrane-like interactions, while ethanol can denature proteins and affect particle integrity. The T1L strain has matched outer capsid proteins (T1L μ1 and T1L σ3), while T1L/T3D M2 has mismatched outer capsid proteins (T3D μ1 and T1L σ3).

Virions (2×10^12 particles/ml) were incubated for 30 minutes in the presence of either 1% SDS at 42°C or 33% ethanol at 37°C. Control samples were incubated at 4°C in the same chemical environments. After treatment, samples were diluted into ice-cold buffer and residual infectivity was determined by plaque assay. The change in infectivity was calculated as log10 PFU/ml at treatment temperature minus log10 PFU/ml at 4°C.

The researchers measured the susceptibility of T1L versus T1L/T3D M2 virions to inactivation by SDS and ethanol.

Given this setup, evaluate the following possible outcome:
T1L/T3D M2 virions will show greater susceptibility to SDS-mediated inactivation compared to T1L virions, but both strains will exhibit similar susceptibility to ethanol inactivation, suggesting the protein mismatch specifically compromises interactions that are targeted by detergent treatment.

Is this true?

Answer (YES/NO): NO